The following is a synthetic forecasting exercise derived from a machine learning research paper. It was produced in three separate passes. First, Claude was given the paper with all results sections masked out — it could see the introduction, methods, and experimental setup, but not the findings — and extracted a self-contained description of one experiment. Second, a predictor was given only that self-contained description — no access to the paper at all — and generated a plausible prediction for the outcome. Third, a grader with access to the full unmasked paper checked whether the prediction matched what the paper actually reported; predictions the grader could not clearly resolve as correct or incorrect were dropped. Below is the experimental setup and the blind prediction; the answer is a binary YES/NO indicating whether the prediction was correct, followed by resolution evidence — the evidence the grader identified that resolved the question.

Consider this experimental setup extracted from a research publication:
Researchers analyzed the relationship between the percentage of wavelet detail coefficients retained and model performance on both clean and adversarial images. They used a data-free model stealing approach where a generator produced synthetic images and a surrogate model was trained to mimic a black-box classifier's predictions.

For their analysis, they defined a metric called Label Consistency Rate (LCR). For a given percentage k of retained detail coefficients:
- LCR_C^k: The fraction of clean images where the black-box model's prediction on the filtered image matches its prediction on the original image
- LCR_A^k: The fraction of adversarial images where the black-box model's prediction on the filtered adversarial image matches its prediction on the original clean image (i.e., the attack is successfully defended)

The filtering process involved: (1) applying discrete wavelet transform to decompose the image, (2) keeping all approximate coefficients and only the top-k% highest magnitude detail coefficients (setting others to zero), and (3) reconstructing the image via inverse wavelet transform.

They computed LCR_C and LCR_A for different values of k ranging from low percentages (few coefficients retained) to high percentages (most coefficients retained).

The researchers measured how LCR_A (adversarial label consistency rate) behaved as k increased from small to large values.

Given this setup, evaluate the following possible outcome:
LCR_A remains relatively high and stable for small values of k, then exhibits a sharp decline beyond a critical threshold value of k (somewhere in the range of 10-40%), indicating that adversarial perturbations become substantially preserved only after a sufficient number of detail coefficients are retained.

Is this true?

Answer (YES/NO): NO